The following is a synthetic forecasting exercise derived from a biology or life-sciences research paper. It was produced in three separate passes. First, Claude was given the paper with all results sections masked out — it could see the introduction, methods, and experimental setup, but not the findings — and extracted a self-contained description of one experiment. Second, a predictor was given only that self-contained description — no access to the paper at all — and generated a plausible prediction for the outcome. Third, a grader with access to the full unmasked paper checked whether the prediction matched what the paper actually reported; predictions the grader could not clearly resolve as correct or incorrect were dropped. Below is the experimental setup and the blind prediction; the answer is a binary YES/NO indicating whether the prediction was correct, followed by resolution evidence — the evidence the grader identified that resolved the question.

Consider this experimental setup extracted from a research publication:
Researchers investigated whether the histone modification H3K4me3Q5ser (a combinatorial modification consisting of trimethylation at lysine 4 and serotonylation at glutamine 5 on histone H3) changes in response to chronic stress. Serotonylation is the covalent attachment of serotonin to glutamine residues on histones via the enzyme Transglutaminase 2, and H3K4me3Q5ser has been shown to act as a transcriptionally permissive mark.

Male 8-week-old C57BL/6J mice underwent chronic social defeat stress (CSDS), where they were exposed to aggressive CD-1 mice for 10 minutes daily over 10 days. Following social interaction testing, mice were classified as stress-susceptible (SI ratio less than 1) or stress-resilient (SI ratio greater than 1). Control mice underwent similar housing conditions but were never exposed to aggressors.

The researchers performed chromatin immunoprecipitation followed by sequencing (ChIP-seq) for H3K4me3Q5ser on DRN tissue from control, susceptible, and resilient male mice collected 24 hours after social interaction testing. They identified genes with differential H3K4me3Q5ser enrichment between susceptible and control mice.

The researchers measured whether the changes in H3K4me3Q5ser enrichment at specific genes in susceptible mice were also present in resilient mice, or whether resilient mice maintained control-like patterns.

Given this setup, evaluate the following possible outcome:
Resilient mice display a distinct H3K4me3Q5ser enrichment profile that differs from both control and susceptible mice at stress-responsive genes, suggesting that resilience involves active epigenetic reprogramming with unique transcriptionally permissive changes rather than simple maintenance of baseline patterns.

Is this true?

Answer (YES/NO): NO